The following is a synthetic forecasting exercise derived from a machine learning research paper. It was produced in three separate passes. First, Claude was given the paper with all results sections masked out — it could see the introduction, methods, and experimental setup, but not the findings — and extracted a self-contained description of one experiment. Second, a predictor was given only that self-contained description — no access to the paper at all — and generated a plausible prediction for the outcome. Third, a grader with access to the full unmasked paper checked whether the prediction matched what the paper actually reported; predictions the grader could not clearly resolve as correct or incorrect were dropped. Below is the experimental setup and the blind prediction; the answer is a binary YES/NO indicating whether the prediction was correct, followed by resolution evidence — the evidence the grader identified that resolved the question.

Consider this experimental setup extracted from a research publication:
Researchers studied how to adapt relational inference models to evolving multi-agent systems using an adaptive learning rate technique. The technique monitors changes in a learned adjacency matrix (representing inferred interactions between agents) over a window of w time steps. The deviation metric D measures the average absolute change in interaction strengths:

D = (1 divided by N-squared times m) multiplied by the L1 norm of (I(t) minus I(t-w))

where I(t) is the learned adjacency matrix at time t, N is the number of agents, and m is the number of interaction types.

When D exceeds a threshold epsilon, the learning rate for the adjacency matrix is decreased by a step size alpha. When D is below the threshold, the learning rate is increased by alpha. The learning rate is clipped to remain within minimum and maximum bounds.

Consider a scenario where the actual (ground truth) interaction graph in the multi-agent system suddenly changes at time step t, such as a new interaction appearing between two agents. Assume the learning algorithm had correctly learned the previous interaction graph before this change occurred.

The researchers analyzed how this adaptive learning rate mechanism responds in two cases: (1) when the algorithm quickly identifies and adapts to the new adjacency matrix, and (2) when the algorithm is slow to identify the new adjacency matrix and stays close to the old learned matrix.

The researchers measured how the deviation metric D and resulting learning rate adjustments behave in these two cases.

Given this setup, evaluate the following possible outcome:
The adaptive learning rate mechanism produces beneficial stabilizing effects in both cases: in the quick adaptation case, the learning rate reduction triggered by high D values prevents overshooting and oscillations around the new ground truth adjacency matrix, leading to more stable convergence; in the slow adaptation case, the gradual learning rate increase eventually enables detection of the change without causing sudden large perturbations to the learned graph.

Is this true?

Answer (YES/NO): NO